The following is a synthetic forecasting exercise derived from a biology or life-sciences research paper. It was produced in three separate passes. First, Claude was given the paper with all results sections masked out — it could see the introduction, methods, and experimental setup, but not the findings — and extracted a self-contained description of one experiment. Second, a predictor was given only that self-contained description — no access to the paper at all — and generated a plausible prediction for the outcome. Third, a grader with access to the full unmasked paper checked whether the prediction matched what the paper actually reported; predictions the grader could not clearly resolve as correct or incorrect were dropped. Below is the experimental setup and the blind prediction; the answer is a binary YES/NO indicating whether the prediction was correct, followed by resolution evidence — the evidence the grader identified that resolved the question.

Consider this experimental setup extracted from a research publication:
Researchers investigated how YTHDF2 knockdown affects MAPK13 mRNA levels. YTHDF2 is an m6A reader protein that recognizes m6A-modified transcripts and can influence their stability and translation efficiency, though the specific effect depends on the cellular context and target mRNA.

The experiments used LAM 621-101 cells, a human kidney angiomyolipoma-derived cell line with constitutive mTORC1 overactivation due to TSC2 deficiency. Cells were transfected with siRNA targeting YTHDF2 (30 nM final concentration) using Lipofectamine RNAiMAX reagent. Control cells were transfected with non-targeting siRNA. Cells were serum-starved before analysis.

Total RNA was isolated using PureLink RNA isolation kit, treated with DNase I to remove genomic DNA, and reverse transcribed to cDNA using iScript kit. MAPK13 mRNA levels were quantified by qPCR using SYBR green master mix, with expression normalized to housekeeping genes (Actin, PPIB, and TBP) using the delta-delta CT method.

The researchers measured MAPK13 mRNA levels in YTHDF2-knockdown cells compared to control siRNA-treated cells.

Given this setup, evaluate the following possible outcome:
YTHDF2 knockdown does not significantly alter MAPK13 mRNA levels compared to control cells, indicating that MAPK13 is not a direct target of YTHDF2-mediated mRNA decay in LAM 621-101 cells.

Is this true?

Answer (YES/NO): NO